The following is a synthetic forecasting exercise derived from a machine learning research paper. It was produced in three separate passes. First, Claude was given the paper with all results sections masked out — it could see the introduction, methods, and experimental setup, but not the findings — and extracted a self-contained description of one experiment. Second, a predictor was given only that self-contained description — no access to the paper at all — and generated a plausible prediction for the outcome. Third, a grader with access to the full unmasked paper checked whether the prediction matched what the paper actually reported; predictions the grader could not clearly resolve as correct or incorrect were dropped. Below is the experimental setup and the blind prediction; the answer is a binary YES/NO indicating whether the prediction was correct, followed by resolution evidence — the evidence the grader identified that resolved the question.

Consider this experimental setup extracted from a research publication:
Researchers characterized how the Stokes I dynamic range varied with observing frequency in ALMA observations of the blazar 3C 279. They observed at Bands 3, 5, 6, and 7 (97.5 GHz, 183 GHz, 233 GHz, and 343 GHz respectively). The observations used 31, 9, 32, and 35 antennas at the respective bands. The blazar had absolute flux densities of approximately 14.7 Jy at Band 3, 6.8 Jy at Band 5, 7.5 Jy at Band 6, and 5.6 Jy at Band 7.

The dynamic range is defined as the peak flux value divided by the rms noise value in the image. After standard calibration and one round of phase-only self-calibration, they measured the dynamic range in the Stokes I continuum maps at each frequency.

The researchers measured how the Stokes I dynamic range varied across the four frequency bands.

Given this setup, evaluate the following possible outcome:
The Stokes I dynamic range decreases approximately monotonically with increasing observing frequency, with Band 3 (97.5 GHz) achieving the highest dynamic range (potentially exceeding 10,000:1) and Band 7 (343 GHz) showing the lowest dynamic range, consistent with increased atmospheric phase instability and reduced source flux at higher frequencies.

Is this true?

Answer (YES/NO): YES